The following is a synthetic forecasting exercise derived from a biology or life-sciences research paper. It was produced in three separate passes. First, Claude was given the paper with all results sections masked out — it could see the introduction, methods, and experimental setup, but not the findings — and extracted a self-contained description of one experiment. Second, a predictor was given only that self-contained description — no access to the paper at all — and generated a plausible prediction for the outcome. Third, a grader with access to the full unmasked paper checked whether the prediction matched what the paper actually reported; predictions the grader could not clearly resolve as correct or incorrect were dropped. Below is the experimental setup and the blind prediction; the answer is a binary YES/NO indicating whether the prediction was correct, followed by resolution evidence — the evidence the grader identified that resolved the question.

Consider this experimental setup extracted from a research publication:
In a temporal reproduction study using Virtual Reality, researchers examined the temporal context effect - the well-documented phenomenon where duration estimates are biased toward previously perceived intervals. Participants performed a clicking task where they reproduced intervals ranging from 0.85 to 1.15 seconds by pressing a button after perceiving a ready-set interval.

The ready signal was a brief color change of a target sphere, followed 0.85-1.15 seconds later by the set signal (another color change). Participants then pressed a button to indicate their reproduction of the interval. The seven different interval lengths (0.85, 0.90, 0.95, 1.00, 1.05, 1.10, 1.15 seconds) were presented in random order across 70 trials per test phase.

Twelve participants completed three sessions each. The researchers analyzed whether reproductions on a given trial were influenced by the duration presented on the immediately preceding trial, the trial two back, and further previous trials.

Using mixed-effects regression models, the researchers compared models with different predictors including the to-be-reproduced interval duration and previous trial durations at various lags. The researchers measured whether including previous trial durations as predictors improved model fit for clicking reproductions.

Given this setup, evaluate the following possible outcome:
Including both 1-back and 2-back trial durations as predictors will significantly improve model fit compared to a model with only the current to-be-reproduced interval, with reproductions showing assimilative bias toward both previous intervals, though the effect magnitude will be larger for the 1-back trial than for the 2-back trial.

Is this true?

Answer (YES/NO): NO